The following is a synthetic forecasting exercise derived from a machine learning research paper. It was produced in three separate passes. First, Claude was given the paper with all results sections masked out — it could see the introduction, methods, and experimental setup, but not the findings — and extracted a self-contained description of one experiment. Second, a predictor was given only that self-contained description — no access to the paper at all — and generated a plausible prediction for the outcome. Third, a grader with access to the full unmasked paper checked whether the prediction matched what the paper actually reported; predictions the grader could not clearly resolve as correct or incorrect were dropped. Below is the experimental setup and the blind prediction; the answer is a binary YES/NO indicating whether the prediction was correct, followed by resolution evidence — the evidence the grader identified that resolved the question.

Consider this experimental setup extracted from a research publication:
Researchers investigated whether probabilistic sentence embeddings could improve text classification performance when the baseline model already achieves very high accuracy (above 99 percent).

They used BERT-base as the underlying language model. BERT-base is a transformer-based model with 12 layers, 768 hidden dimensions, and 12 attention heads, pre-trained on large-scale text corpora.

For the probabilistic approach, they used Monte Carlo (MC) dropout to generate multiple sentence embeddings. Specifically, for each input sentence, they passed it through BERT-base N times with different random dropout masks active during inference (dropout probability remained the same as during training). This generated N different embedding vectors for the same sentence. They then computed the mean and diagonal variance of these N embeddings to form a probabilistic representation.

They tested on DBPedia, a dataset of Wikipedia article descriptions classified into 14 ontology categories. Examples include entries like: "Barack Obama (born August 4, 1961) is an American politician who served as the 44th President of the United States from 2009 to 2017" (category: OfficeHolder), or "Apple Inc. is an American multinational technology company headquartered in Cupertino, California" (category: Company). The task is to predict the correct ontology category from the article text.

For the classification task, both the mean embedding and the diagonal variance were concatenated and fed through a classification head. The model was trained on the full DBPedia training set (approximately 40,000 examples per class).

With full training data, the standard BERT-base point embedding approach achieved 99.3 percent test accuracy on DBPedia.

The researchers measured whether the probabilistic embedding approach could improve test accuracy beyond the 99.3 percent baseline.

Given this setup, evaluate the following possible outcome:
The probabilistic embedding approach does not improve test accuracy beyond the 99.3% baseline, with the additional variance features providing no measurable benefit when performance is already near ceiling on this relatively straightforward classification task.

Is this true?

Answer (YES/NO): YES